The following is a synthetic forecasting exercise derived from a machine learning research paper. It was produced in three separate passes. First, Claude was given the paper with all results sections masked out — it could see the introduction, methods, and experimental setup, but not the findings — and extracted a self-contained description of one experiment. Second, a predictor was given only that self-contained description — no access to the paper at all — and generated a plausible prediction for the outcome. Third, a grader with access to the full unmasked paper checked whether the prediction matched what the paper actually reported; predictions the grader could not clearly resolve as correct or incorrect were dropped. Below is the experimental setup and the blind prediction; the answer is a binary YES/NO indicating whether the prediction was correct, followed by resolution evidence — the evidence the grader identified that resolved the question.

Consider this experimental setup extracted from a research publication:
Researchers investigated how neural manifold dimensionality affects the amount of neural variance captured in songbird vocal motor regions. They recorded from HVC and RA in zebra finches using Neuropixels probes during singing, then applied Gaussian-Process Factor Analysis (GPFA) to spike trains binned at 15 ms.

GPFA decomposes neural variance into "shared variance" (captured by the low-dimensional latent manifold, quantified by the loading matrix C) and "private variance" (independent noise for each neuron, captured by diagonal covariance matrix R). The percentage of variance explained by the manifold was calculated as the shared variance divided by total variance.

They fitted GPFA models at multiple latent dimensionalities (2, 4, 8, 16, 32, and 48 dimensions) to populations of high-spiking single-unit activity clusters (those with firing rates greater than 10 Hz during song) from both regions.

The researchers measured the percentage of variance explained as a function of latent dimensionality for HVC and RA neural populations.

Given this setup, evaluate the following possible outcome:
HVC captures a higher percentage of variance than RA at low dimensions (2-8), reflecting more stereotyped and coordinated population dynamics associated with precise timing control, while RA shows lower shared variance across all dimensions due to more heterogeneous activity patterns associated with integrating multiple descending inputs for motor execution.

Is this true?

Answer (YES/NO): NO